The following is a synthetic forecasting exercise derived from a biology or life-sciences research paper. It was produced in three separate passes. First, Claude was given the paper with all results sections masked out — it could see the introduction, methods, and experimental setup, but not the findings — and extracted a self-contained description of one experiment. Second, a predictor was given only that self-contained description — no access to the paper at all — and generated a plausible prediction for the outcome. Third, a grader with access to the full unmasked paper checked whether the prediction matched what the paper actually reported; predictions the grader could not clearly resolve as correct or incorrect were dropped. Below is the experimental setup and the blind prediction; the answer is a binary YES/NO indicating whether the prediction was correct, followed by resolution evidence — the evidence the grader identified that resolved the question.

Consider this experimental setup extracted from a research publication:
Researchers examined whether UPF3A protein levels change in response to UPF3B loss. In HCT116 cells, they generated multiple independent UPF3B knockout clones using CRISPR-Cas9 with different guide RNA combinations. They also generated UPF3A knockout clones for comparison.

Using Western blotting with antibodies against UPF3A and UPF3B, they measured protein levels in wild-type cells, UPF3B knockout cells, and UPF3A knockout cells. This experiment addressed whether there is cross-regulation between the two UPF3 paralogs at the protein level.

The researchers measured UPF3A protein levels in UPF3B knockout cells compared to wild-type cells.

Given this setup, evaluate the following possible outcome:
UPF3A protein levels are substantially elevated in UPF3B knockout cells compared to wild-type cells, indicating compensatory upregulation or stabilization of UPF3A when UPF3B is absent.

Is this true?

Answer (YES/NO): YES